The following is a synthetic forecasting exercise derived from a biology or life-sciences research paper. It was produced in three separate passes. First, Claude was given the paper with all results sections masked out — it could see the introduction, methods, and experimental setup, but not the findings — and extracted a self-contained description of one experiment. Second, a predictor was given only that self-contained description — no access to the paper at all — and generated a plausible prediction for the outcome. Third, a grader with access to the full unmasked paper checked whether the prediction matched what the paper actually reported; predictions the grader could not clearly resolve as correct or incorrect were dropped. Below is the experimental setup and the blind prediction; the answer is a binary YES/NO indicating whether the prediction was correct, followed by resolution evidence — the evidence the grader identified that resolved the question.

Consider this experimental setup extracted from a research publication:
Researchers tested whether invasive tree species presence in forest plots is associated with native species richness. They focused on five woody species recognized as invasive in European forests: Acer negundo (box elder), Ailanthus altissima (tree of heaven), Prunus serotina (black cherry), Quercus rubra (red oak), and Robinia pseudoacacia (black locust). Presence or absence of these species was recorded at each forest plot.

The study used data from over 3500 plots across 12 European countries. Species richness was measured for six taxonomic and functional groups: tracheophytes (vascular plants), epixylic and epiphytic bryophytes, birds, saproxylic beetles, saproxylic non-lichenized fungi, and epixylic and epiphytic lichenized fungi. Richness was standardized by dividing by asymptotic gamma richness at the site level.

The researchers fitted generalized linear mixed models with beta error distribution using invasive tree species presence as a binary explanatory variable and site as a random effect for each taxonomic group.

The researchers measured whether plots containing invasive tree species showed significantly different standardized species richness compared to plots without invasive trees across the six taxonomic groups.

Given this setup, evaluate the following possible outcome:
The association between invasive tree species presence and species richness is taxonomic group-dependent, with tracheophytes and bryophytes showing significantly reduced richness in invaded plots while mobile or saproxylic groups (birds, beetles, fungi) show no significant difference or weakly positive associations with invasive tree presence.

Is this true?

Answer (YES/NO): NO